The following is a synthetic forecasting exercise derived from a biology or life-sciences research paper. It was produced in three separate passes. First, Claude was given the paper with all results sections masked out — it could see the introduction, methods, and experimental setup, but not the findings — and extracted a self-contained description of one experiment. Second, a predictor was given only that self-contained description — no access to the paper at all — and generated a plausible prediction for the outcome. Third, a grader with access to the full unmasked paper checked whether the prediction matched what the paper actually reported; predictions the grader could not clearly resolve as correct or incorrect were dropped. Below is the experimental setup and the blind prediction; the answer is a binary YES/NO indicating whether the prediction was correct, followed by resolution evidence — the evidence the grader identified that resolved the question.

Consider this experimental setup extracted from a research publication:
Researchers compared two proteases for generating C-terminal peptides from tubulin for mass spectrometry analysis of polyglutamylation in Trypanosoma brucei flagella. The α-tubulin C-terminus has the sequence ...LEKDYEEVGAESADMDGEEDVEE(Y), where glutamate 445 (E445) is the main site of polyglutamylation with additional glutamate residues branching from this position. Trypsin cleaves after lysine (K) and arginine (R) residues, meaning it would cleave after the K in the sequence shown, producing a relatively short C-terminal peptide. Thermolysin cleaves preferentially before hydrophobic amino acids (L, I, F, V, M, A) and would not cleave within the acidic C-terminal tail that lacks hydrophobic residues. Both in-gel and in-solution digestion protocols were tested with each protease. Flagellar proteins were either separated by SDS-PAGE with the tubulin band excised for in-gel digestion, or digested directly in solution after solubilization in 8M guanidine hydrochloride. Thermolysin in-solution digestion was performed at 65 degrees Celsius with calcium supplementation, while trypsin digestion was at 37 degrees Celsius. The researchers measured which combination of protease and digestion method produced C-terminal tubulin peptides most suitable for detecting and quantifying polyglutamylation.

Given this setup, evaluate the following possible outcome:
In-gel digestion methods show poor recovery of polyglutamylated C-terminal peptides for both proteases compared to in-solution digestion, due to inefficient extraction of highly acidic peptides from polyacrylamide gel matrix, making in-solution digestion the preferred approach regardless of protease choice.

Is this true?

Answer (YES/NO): NO